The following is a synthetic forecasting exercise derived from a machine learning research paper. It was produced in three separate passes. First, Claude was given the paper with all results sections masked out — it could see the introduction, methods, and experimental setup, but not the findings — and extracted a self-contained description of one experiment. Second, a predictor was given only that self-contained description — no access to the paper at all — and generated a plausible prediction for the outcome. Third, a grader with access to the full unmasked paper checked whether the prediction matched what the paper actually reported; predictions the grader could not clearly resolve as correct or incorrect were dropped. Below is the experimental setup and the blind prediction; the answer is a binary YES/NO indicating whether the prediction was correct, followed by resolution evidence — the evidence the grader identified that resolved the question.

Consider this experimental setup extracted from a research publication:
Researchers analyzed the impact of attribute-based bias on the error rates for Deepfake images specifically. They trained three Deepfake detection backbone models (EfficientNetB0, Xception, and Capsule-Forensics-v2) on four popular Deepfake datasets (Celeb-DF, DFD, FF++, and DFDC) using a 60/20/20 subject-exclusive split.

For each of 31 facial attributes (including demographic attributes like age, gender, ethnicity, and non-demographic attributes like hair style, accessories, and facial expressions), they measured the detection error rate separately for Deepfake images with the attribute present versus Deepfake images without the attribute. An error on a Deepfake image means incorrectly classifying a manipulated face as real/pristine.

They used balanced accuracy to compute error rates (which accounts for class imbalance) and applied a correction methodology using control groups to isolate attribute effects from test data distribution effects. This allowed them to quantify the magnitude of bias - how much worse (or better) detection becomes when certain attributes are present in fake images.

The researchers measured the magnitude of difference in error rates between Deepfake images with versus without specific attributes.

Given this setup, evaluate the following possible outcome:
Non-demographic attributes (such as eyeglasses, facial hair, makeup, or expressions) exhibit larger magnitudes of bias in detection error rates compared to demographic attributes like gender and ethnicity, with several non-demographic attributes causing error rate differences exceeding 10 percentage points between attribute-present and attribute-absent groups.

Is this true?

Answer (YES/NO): NO